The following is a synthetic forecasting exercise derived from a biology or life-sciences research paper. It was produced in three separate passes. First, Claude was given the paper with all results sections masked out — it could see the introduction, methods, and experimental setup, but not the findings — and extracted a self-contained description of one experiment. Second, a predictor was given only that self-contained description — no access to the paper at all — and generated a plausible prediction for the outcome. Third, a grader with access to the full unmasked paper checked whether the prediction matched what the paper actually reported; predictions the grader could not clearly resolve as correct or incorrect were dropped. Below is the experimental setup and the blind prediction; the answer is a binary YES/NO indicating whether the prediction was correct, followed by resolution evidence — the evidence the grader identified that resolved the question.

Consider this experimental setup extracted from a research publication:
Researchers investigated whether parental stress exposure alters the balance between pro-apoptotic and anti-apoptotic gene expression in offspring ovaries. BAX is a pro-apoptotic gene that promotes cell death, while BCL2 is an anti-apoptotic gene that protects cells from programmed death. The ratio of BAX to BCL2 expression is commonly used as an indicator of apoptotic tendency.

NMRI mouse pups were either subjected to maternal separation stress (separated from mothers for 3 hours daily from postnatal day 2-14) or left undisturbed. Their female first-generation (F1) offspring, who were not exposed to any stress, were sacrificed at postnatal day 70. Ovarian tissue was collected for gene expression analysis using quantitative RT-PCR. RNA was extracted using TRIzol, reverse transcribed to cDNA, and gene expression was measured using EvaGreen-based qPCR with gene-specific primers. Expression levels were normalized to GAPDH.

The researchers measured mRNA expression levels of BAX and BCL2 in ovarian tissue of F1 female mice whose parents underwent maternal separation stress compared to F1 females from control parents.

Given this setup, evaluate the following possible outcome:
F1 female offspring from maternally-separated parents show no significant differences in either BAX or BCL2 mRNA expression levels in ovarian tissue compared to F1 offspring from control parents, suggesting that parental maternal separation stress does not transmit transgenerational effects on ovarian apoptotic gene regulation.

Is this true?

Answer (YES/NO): NO